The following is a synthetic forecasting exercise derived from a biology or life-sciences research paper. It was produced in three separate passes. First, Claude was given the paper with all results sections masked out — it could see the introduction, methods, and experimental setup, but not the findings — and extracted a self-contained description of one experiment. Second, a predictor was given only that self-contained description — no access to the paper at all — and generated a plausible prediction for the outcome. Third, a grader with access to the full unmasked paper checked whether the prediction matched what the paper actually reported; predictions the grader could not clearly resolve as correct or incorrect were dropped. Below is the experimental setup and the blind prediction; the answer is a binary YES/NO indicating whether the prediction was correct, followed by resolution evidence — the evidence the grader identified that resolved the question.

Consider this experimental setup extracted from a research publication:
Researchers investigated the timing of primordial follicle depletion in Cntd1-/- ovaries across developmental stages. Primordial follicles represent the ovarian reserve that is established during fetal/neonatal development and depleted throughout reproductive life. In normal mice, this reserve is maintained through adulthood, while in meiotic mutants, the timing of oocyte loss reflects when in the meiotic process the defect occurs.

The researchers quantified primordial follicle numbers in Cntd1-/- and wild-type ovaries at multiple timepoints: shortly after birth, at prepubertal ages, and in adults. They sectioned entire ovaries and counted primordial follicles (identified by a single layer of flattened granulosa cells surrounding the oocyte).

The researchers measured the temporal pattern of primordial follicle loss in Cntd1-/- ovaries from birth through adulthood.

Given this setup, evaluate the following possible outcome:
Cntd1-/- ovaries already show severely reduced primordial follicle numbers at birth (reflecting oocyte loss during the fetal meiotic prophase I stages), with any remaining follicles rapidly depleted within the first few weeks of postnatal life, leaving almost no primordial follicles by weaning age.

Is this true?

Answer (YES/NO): NO